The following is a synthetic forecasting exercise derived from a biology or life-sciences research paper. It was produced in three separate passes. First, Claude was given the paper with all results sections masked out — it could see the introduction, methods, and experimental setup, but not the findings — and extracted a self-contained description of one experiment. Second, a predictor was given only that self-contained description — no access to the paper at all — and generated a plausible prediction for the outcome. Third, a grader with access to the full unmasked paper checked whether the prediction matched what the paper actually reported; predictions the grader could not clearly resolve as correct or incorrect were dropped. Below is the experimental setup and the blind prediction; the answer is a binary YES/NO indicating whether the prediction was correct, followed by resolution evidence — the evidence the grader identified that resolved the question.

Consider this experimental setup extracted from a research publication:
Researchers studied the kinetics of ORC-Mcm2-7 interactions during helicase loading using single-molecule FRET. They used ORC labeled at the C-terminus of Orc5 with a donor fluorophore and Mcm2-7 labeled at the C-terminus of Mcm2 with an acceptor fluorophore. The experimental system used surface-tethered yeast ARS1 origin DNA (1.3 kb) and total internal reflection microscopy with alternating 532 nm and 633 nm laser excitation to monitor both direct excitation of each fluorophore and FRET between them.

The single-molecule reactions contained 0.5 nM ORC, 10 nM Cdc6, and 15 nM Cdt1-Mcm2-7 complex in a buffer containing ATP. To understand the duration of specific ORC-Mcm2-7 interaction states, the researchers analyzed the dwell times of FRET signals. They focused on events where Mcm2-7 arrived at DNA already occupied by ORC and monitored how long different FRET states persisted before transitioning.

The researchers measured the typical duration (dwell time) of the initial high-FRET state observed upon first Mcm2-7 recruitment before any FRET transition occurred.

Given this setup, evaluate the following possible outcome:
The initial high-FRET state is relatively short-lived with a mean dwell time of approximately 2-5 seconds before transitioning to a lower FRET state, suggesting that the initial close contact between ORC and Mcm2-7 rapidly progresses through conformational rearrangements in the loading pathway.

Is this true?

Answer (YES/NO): NO